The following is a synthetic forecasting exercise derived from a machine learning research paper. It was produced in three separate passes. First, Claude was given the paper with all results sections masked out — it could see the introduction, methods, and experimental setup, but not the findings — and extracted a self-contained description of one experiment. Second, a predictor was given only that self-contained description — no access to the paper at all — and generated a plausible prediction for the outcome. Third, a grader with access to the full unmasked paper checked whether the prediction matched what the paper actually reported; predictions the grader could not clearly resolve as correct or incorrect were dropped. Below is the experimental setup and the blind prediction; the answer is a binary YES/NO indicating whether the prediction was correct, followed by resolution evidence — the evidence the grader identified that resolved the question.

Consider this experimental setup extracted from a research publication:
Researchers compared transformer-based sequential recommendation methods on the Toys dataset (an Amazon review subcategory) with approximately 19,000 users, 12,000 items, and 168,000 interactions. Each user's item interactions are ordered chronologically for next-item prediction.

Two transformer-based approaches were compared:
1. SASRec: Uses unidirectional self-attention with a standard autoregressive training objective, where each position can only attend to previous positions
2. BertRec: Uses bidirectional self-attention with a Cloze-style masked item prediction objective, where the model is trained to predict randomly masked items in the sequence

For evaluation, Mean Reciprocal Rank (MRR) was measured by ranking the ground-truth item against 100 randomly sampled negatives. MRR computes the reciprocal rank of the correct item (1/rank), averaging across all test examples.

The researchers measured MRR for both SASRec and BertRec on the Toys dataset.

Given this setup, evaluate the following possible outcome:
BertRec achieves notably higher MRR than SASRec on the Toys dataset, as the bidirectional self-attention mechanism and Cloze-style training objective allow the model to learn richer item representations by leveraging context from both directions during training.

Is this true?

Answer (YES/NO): NO